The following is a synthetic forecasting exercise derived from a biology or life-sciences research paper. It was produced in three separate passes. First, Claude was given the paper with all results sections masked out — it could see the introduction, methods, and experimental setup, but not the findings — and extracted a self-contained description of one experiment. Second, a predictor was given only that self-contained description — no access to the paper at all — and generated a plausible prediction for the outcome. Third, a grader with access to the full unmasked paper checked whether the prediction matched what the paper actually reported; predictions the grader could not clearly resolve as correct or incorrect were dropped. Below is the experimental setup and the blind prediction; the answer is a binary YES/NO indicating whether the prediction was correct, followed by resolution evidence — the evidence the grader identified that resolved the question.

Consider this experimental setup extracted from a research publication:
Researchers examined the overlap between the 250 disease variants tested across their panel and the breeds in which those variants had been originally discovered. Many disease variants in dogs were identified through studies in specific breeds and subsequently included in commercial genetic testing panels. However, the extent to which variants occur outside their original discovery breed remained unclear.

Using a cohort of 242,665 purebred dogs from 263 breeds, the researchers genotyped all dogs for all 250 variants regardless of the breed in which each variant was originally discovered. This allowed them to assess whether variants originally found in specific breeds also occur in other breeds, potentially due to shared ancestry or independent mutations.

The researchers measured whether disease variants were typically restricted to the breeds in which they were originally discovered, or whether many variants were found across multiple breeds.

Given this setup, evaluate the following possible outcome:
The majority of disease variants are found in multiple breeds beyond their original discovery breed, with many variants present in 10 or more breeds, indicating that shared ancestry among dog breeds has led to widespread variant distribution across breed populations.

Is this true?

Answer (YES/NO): YES